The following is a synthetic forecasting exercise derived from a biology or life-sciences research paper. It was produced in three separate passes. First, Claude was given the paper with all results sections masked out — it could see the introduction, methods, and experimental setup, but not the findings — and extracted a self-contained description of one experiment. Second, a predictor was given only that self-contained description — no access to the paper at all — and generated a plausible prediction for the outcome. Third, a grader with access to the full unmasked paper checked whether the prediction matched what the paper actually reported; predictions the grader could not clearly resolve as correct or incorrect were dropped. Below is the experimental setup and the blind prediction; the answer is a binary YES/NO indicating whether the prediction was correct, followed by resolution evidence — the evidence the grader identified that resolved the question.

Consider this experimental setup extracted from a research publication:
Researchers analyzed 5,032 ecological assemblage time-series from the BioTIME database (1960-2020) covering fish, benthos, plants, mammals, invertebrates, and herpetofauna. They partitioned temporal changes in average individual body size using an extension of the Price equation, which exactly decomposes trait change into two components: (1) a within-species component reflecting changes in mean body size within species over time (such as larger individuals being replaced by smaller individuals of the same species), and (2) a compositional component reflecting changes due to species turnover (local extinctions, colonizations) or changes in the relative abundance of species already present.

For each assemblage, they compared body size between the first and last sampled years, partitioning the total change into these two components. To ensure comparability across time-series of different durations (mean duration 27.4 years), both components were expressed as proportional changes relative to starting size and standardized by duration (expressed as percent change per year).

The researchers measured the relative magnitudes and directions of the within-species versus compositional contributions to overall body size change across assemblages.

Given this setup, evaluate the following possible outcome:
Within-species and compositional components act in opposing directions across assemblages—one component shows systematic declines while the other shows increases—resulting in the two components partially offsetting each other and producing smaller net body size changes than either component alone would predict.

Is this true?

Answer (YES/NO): NO